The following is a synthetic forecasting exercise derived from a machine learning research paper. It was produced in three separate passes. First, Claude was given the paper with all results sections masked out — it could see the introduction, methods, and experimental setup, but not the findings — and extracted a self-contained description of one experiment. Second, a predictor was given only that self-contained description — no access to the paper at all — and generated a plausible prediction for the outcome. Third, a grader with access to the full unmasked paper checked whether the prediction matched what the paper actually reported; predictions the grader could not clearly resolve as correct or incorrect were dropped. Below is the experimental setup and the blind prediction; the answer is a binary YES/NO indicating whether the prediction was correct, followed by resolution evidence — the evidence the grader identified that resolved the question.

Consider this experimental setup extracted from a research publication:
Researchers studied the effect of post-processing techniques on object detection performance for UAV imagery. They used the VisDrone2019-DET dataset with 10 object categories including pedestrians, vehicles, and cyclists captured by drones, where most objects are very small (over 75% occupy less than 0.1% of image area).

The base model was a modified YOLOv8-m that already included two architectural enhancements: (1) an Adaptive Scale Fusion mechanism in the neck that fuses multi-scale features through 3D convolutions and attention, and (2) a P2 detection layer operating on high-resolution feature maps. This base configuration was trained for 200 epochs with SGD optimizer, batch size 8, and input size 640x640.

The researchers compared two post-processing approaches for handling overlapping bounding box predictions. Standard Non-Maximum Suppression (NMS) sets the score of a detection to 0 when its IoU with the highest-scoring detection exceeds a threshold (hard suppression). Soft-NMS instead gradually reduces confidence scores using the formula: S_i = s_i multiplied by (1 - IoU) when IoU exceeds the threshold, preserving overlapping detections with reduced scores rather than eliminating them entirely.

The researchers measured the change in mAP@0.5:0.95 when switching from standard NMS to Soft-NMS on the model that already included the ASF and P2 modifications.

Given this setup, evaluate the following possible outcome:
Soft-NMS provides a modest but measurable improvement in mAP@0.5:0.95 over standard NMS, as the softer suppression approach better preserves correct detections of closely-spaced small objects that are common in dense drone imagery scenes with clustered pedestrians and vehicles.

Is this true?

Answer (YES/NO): NO